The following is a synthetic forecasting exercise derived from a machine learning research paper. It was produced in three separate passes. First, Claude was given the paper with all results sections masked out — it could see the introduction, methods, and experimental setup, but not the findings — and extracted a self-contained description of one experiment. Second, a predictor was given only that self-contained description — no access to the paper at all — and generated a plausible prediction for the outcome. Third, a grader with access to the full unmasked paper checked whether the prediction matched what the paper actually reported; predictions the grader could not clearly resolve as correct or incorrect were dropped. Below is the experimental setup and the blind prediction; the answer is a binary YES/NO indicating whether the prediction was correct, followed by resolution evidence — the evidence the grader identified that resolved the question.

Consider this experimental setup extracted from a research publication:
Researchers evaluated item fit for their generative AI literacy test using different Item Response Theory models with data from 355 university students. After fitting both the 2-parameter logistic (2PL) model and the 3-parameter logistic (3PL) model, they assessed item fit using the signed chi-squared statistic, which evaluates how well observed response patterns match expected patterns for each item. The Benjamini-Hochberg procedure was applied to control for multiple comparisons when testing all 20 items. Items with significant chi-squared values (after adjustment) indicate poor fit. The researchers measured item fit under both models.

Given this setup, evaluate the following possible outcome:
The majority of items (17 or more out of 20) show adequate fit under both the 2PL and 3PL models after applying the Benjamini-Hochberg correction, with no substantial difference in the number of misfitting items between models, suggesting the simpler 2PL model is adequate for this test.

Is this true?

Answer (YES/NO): YES